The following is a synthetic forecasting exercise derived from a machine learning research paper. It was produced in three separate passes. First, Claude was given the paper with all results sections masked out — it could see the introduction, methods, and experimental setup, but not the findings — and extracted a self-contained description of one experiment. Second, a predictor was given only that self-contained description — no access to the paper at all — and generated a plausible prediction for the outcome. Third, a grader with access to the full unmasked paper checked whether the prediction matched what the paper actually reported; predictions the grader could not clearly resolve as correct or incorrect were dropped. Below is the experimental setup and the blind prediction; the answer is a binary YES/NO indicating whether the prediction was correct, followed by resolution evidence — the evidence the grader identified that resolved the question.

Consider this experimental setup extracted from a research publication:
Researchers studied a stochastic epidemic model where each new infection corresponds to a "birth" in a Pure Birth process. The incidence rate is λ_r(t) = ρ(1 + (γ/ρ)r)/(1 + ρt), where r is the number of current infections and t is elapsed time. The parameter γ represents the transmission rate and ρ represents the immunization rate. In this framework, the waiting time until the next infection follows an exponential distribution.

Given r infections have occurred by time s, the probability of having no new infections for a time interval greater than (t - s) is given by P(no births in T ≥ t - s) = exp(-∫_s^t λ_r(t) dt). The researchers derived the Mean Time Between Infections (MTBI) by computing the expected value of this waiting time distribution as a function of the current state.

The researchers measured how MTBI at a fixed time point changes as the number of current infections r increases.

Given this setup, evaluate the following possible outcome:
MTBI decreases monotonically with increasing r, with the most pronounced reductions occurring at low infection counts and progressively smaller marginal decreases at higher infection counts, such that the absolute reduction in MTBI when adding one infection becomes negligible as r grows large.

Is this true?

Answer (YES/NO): YES